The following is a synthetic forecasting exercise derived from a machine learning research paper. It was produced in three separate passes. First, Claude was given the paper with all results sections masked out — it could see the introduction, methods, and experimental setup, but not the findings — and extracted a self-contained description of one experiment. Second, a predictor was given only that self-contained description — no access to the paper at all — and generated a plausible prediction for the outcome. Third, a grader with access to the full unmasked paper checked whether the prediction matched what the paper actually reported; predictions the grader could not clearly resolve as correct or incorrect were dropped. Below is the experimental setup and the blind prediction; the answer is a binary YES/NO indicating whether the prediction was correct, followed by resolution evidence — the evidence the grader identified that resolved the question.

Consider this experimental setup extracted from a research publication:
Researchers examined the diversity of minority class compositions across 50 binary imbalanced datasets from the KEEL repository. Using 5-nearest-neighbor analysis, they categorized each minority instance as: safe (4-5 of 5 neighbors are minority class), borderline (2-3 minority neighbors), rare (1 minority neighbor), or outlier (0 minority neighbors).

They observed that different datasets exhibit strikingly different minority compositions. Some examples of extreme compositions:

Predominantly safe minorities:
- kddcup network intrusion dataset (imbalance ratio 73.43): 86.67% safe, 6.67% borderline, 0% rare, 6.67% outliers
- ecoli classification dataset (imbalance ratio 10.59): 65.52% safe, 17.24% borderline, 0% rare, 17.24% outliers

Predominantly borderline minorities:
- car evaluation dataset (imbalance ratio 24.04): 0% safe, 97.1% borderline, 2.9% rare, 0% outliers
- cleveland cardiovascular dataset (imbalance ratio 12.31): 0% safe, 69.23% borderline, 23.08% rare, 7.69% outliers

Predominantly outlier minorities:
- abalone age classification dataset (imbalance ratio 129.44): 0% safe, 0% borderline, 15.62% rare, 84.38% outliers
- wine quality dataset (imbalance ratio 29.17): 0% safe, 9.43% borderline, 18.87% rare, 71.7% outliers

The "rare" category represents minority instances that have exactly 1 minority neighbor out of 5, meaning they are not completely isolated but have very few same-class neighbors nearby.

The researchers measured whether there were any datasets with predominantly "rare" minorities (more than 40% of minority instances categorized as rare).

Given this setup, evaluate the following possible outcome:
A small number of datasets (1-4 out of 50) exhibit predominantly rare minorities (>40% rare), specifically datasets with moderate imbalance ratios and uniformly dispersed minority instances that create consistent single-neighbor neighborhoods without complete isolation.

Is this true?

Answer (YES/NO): YES